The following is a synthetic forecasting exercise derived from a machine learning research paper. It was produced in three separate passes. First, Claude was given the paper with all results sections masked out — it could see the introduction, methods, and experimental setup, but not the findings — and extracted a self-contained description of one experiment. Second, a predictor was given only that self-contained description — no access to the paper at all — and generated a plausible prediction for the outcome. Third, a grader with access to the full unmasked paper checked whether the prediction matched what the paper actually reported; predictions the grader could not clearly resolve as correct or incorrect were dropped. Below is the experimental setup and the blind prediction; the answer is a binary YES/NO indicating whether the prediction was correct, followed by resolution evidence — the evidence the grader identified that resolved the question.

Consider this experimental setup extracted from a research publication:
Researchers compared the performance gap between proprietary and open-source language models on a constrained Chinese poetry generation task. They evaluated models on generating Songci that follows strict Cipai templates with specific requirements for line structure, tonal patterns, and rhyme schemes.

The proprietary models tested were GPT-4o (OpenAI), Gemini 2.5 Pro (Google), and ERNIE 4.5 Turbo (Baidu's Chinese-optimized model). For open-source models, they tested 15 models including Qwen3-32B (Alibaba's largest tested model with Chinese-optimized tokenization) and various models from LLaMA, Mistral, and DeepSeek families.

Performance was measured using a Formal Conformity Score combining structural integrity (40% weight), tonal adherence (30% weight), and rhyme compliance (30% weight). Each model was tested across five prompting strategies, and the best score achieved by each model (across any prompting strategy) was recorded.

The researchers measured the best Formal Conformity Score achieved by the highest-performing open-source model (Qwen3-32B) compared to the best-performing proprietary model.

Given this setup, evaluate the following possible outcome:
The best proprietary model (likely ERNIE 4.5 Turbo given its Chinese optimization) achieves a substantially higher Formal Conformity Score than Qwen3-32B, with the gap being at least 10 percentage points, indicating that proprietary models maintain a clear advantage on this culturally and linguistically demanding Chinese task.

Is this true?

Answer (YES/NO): YES